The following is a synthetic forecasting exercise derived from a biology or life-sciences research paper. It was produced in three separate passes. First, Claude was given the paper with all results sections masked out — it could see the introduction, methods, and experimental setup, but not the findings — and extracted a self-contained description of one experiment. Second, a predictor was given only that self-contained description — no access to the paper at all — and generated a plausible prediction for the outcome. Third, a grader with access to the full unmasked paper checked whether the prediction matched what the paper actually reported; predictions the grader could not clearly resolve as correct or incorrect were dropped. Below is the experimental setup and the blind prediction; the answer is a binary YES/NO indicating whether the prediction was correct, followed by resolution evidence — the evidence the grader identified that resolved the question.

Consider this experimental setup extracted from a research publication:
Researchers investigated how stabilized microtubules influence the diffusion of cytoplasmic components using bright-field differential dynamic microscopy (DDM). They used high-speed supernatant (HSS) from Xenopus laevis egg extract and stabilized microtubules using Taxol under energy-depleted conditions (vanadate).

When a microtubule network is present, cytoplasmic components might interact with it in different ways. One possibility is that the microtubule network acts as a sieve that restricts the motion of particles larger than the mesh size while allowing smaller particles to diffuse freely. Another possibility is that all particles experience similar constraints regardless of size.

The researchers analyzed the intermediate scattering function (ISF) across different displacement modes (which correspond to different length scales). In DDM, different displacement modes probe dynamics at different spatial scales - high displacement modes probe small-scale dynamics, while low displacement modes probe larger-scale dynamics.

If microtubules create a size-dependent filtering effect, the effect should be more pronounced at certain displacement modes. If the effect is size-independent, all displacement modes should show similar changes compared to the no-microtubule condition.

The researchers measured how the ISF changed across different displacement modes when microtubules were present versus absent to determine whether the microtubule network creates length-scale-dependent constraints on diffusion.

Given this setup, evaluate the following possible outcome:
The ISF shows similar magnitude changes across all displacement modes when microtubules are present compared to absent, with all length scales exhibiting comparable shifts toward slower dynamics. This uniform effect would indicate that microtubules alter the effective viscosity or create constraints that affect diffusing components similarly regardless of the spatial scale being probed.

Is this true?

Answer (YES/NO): NO